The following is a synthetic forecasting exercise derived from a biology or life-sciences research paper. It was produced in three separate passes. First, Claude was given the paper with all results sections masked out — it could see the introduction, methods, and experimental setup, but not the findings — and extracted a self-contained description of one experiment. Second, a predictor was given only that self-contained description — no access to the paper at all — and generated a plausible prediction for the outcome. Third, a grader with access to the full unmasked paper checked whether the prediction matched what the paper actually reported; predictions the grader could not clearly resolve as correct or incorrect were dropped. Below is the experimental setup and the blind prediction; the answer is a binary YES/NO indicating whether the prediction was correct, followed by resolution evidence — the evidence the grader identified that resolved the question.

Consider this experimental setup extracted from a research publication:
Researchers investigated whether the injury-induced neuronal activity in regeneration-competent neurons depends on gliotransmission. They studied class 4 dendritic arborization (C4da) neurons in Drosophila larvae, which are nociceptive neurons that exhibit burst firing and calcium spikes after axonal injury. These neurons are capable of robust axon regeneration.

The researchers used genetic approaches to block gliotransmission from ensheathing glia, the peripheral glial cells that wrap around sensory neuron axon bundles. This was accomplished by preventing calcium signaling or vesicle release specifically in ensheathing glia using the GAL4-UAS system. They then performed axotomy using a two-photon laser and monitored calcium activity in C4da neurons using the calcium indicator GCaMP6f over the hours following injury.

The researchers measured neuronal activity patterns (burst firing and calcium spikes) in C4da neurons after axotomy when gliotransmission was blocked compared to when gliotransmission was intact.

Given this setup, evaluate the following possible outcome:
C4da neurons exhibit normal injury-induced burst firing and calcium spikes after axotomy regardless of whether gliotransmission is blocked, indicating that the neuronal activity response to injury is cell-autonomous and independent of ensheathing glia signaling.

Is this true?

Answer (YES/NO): NO